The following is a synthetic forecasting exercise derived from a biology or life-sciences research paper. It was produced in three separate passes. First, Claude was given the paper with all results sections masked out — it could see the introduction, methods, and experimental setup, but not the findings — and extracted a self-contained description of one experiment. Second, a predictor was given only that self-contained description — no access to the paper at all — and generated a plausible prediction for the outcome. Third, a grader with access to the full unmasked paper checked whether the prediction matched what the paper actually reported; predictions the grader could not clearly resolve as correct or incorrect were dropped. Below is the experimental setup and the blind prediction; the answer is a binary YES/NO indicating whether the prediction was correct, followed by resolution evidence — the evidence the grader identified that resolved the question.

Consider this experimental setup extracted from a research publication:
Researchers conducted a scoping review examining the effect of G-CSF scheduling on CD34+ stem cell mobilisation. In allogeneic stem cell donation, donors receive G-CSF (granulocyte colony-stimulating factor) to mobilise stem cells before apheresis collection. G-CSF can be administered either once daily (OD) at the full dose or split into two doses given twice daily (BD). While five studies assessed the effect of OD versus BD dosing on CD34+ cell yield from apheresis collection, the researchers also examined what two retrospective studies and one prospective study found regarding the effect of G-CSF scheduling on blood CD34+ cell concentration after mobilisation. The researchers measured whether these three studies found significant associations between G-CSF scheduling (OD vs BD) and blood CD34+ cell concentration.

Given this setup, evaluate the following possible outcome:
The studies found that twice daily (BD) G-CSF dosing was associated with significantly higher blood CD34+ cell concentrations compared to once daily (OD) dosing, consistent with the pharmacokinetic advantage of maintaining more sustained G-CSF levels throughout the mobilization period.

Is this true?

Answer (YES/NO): NO